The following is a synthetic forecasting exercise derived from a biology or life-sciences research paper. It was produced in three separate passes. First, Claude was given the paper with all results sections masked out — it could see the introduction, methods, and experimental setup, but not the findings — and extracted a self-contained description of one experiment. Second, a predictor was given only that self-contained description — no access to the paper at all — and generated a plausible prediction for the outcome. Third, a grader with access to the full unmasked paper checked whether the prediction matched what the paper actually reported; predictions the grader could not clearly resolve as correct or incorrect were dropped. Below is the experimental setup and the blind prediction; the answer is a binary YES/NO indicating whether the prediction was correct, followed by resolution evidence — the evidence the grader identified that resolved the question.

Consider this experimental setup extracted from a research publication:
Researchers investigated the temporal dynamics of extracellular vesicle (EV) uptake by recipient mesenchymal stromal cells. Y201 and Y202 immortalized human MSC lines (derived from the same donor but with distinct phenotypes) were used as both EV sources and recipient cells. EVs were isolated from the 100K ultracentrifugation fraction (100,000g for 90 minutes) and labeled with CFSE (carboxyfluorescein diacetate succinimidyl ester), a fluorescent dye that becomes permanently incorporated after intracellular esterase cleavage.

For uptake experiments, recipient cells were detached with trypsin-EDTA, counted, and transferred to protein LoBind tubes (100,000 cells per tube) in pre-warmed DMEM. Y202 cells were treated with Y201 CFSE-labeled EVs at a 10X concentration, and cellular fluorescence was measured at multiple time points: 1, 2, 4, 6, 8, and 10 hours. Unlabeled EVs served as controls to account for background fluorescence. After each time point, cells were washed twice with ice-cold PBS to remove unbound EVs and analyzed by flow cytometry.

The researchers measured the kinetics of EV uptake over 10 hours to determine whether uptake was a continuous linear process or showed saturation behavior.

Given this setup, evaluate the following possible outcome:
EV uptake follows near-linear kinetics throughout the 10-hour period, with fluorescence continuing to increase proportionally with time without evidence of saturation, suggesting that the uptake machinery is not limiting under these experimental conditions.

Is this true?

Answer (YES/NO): NO